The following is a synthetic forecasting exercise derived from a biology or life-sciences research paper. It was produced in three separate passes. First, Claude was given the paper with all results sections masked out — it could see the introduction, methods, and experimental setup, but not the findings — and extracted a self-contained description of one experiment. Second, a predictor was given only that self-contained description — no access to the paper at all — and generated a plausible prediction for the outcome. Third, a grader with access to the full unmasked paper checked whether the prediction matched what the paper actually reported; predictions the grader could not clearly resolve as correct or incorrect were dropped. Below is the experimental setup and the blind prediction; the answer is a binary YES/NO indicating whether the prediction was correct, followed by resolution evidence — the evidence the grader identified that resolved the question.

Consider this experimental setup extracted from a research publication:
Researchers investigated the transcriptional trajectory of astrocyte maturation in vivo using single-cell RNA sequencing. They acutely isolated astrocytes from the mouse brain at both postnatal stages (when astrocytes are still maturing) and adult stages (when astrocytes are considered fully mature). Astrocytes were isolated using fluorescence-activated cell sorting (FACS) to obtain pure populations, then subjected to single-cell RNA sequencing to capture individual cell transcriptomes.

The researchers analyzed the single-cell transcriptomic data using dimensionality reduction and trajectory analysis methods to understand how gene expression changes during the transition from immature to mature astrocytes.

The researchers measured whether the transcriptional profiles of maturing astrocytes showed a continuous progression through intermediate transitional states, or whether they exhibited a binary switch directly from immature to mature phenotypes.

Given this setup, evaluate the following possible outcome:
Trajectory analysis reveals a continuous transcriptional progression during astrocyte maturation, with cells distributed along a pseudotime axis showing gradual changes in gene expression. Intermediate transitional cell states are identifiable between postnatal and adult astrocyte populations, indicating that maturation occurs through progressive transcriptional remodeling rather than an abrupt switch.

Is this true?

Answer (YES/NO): YES